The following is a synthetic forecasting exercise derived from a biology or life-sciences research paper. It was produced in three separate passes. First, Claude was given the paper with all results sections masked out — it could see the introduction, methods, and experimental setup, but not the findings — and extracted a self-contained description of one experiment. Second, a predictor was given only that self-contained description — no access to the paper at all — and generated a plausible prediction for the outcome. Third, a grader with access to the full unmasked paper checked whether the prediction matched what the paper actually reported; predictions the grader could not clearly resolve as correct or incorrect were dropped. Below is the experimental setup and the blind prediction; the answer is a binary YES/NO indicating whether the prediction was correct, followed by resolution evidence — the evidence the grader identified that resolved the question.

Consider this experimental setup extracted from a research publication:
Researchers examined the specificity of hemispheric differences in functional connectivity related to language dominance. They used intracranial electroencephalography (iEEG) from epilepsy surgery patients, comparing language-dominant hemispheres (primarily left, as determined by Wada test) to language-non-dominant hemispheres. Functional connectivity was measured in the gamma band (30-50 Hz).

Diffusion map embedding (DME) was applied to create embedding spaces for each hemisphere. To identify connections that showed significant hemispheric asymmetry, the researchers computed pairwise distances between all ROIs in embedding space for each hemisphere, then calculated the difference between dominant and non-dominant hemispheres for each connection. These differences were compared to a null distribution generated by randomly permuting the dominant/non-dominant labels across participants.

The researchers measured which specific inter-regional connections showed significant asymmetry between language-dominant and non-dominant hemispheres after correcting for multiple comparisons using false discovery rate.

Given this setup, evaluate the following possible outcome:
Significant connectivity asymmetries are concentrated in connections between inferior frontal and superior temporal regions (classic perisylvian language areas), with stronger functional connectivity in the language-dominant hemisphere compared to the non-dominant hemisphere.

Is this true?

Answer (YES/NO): NO